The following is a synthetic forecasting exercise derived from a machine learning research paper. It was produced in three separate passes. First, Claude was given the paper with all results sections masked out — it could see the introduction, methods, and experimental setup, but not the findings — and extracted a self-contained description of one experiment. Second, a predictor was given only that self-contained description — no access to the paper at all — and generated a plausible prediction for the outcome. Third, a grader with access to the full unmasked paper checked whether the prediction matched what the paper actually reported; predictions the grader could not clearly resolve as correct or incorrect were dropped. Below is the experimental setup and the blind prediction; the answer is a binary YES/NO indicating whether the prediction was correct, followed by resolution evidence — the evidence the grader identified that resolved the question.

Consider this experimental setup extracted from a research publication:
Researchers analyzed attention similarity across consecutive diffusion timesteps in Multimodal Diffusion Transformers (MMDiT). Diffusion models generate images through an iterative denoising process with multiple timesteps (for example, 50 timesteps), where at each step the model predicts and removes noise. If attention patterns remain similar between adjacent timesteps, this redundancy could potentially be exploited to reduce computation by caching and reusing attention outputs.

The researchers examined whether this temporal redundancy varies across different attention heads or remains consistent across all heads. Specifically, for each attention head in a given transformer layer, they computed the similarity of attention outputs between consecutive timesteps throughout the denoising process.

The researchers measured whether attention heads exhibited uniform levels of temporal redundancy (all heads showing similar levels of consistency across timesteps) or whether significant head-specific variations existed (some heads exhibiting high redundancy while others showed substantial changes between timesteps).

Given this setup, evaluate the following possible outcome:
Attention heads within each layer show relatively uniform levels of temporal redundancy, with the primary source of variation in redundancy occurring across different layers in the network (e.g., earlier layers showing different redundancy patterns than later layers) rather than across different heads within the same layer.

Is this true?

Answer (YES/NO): NO